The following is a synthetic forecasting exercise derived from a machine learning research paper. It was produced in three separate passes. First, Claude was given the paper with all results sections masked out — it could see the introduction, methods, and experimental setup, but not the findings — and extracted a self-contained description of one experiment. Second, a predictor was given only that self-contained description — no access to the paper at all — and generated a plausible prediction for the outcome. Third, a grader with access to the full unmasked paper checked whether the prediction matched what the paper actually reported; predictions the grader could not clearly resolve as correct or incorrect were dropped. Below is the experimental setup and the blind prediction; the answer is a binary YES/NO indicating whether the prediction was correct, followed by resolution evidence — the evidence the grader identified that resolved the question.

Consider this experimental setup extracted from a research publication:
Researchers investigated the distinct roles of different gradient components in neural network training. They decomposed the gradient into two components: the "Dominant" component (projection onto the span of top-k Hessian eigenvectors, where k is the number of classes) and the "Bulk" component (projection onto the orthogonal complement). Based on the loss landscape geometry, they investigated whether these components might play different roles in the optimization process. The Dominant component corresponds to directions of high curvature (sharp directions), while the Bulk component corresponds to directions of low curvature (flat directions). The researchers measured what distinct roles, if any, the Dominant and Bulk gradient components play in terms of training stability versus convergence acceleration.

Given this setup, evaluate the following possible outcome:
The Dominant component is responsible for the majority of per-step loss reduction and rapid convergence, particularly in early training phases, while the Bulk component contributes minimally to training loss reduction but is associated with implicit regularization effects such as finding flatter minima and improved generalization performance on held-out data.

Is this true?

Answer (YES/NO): NO